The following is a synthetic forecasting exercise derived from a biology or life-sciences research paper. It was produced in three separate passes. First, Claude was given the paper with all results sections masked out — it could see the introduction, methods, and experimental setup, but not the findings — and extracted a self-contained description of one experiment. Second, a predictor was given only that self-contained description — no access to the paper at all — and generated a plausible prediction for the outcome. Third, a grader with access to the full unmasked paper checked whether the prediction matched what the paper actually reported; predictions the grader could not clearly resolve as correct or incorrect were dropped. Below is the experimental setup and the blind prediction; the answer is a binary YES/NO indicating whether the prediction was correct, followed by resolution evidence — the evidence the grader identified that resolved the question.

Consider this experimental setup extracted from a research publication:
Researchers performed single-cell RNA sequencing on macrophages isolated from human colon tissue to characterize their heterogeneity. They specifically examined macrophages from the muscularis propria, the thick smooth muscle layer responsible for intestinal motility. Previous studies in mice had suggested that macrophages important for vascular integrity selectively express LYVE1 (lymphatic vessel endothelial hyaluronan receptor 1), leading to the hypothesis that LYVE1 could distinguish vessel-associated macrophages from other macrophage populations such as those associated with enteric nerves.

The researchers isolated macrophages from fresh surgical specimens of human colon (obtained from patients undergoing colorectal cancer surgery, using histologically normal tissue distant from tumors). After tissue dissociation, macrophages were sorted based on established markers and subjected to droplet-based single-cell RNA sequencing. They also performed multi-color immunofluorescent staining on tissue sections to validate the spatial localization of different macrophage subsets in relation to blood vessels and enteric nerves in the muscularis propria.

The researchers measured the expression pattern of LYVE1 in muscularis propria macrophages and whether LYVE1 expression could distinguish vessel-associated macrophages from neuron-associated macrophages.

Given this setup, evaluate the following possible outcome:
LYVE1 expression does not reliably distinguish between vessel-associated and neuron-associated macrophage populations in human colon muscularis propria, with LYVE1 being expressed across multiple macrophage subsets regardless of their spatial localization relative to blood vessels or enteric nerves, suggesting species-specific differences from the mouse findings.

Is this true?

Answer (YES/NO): YES